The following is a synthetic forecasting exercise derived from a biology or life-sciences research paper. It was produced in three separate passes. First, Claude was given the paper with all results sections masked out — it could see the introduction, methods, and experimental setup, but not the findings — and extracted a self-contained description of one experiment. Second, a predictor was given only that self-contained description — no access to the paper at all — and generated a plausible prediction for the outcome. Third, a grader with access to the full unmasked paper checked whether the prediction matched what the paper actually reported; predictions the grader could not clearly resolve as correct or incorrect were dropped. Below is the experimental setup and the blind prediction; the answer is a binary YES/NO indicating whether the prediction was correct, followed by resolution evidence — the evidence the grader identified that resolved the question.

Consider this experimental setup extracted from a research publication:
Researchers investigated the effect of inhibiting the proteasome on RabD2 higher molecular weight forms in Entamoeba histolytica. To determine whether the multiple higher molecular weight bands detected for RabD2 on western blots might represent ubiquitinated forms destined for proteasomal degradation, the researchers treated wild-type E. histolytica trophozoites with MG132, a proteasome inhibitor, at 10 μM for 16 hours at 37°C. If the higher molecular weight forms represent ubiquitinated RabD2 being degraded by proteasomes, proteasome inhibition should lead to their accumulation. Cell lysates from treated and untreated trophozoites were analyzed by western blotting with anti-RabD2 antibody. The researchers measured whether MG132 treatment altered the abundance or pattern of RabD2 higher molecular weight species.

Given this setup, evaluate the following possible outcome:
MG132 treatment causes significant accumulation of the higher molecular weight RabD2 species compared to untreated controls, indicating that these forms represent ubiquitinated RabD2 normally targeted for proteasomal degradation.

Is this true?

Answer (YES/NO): NO